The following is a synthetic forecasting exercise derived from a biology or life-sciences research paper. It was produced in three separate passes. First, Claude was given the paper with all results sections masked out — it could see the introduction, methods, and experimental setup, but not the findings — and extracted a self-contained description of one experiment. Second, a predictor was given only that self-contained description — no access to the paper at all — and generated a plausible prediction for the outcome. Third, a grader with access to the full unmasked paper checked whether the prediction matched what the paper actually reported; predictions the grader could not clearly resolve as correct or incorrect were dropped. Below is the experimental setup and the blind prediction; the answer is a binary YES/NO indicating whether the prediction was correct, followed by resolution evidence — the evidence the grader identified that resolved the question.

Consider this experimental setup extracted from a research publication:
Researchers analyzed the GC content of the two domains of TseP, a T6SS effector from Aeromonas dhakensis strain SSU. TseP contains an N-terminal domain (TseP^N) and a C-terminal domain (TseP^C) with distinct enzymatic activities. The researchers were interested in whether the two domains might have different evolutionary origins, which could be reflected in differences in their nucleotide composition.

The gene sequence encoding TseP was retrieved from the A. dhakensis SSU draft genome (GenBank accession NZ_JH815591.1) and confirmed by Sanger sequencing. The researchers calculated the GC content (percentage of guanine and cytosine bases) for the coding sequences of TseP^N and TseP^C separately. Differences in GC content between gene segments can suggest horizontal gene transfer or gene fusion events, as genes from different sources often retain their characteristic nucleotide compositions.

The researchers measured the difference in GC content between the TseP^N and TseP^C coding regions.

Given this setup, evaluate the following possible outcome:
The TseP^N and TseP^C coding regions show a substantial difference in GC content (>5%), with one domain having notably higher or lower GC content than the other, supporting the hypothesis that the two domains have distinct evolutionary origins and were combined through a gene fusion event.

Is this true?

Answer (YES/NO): YES